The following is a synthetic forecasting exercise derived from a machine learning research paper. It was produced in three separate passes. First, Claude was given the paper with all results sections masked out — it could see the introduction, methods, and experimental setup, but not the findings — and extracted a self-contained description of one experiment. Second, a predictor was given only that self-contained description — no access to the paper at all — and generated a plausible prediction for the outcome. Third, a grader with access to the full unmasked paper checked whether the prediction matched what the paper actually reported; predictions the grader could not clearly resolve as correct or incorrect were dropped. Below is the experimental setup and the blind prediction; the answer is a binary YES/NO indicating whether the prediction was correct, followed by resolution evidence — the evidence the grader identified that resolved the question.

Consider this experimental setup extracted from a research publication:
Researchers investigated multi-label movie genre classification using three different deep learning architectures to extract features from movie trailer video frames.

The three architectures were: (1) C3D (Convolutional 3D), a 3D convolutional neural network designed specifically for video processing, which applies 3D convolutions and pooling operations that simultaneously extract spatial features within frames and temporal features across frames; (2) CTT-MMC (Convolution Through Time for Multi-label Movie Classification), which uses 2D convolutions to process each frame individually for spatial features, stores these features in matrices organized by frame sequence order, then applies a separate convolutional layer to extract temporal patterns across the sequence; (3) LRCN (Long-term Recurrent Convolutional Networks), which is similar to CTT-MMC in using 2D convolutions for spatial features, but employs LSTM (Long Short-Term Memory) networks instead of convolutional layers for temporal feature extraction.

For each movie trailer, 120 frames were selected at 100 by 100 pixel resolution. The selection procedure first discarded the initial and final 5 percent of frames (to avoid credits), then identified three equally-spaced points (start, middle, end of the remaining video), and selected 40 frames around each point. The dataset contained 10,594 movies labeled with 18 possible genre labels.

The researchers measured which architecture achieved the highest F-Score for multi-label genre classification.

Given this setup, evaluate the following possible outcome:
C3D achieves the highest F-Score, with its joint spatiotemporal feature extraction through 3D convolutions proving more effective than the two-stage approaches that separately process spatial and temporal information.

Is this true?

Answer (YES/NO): YES